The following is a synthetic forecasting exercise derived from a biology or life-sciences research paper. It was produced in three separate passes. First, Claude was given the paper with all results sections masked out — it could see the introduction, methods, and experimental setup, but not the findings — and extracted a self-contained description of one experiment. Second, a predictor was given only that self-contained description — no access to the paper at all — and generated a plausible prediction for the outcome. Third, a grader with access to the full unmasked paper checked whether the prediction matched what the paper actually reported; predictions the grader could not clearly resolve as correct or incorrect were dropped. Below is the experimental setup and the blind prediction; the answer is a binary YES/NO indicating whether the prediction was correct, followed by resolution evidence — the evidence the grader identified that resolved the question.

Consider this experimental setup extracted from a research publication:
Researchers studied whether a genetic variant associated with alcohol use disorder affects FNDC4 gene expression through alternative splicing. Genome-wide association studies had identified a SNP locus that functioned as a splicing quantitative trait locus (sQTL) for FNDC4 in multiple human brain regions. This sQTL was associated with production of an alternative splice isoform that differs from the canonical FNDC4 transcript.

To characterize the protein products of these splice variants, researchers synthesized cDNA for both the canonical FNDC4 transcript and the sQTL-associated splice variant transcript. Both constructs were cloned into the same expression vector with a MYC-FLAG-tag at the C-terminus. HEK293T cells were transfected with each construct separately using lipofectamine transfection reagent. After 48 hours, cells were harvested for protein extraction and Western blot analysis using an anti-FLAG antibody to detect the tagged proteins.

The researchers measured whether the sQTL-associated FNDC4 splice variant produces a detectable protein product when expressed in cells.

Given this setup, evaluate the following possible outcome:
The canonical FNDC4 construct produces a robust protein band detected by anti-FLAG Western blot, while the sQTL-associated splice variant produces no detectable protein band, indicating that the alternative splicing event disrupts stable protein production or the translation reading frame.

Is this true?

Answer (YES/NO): NO